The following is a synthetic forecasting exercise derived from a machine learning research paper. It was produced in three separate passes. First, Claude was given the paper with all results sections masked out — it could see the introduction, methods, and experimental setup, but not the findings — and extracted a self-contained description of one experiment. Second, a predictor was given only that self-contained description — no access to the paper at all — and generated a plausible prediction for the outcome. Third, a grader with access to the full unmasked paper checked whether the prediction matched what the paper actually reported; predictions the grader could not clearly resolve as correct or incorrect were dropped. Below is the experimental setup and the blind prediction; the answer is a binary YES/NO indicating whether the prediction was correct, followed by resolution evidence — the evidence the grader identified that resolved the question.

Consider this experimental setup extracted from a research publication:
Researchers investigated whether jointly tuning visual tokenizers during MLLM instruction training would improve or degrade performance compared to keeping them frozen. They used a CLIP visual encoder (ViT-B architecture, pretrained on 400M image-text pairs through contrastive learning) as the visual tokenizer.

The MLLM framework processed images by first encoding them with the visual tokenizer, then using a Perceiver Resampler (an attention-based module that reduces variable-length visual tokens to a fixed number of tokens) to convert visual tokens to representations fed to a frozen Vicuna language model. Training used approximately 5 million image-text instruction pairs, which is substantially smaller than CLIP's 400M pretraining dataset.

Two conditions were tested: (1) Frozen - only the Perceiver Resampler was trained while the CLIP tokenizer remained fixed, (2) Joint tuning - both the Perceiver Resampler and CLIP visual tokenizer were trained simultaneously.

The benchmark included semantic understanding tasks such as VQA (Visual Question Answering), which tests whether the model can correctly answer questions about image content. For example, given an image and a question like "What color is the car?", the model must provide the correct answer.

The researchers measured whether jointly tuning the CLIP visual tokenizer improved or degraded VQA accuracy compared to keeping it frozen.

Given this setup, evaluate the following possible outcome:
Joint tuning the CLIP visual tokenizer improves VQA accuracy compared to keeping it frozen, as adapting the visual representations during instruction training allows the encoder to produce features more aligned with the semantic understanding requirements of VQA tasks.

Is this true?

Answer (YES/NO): NO